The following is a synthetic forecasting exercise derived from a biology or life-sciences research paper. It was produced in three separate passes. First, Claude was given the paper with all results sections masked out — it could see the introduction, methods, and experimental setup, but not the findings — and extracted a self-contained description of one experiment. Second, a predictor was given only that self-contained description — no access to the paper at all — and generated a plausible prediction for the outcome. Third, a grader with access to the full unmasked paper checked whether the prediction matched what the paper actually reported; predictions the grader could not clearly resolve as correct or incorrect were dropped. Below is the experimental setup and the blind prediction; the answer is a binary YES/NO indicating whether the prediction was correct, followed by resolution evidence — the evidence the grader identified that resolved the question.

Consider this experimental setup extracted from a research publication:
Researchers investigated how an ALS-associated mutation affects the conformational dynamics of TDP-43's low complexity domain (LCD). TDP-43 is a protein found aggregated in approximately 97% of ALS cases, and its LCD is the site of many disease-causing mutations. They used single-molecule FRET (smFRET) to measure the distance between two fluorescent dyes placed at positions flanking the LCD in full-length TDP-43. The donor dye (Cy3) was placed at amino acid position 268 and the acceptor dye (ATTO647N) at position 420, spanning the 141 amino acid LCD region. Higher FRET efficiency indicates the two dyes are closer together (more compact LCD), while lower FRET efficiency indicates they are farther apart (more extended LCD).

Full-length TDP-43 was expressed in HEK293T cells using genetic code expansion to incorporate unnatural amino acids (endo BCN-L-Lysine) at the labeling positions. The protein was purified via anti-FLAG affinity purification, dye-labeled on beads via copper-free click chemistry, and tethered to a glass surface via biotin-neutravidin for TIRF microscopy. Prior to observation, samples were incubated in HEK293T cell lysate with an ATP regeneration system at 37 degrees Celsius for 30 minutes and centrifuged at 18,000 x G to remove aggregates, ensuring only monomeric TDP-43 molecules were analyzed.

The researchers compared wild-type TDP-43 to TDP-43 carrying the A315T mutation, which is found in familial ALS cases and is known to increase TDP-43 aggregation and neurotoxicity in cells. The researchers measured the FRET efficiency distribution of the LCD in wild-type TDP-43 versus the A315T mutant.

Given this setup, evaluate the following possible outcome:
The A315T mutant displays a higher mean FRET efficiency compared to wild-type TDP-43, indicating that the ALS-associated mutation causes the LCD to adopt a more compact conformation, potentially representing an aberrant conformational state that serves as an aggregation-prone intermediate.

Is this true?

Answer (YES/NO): YES